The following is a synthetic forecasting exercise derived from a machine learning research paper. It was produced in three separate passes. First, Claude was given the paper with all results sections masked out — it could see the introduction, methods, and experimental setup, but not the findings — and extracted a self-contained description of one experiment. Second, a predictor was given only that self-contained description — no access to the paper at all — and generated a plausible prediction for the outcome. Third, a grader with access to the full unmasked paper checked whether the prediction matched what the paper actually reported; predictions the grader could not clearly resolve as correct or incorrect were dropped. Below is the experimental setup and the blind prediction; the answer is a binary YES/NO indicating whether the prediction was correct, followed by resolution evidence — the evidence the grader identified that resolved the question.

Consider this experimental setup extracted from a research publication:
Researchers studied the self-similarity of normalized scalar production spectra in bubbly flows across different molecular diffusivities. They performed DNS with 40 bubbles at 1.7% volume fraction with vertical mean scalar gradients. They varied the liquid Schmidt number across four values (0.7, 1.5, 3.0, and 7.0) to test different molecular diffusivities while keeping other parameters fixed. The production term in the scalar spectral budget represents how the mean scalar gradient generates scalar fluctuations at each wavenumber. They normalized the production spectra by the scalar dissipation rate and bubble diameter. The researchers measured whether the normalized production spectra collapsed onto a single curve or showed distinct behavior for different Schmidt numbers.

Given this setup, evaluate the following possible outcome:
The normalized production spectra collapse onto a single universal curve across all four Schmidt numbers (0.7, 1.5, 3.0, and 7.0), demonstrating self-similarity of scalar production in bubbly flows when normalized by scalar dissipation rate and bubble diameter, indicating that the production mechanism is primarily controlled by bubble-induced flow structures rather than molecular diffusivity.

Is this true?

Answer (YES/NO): YES